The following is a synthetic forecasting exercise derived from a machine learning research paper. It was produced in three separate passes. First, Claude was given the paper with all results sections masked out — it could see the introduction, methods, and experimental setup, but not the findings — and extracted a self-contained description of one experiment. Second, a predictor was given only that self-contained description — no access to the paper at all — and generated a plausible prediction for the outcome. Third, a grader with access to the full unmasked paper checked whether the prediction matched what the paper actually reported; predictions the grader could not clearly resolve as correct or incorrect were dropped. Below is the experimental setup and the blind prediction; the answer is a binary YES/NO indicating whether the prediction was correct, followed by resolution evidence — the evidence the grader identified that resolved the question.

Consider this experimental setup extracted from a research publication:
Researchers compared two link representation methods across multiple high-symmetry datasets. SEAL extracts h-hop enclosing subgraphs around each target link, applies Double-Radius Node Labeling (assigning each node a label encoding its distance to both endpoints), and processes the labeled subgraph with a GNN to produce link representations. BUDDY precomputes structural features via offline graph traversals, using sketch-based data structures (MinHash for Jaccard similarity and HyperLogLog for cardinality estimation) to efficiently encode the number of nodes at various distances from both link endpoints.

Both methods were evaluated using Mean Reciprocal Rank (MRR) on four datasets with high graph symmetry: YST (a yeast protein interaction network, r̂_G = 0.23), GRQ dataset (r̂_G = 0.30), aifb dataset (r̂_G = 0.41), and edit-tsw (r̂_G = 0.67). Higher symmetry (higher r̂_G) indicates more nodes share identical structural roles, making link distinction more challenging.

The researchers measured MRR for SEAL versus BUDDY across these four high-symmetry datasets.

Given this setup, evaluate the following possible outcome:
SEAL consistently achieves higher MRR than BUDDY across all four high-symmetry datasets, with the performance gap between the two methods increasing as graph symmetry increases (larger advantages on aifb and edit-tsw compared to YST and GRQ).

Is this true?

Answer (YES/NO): NO